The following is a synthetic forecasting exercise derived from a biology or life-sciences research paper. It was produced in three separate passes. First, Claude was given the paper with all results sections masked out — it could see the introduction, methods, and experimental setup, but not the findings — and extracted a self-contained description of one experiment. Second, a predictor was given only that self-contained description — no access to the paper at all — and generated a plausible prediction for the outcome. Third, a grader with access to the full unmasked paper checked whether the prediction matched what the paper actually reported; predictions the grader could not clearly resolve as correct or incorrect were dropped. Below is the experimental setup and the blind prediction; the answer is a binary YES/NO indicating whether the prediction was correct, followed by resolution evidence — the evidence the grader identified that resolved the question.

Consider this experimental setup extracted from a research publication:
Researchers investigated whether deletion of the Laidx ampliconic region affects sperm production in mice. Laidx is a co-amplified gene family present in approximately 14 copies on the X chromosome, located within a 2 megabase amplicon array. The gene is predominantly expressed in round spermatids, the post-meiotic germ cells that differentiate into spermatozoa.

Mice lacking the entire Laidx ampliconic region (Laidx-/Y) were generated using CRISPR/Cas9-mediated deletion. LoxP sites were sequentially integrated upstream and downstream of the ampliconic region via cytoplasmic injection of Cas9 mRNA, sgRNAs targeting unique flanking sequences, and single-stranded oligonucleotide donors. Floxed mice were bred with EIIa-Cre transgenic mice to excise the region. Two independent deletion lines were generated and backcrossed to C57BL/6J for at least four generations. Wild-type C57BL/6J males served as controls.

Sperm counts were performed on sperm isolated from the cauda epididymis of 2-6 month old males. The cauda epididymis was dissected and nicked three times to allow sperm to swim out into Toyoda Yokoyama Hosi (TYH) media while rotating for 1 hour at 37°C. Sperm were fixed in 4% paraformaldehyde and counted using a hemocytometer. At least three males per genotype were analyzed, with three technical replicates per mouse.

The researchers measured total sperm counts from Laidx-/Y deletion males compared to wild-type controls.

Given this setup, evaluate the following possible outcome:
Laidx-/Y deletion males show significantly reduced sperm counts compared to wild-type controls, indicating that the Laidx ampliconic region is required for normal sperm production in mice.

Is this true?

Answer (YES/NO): NO